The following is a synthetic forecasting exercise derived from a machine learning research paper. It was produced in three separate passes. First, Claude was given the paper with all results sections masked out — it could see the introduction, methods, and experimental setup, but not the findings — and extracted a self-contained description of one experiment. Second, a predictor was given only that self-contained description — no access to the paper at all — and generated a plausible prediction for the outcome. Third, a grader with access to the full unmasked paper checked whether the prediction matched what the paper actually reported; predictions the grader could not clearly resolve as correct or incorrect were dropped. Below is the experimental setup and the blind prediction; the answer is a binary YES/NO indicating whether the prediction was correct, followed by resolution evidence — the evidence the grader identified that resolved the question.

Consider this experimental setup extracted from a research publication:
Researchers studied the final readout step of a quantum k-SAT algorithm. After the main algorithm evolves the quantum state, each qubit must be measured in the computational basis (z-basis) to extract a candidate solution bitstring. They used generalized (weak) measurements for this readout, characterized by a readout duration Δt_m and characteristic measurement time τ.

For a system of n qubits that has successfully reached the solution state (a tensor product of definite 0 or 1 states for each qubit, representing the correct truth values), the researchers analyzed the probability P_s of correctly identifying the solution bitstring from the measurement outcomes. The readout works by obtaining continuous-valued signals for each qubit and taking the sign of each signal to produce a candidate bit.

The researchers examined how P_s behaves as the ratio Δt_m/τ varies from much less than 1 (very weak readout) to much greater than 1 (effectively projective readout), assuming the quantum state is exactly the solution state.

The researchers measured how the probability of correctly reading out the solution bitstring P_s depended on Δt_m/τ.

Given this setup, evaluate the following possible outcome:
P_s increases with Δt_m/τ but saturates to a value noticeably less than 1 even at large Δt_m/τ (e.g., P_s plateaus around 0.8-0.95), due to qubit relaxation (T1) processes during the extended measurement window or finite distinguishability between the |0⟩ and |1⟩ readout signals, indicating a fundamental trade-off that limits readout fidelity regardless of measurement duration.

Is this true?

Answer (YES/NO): NO